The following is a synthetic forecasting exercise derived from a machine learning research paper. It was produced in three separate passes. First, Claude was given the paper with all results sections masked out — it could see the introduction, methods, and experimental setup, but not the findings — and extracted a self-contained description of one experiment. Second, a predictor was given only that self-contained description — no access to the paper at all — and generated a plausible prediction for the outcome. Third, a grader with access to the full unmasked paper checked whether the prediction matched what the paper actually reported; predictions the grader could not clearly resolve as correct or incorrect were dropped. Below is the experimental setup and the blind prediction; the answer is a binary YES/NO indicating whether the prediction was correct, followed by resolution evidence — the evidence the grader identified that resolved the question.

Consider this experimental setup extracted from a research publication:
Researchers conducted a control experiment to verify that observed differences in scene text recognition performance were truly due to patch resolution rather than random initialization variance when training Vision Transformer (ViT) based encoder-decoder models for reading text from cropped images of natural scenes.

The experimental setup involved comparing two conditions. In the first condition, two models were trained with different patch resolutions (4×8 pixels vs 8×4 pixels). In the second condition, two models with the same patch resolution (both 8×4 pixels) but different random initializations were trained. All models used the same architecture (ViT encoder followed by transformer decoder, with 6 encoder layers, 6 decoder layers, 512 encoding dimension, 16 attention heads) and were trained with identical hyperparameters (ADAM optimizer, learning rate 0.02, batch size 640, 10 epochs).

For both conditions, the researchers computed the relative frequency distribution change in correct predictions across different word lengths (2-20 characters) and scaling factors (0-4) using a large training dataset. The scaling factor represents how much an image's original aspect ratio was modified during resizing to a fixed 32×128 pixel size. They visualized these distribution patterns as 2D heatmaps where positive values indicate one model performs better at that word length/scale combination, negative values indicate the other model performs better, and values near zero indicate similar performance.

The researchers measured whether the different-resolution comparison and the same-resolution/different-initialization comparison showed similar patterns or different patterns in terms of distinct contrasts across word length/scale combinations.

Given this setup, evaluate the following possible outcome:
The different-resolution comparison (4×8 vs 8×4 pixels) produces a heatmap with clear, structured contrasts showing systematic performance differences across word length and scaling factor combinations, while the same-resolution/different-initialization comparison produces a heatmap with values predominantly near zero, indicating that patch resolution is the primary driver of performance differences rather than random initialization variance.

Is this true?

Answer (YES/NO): YES